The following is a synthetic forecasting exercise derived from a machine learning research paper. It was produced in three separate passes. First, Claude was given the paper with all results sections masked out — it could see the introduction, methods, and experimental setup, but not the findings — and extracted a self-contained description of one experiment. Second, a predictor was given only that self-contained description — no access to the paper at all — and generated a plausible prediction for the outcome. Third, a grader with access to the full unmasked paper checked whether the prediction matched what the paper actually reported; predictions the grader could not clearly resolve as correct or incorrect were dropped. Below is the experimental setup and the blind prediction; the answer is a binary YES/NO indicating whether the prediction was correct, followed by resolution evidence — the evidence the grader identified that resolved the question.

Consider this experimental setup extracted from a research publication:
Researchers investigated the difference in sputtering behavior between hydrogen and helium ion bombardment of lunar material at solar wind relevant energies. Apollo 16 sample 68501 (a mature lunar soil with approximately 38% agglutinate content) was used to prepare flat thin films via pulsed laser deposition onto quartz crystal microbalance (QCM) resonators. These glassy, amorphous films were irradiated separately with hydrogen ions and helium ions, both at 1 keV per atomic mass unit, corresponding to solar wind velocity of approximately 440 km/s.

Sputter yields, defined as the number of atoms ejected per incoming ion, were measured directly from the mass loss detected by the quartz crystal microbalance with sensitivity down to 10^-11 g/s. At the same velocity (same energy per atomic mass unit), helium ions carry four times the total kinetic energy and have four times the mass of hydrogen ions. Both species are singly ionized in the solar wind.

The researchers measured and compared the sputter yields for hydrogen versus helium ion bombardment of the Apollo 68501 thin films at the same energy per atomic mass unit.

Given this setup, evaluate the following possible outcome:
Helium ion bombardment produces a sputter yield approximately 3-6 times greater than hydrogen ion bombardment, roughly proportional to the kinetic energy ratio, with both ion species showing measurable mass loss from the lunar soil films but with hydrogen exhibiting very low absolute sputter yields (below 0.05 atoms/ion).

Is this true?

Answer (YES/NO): NO